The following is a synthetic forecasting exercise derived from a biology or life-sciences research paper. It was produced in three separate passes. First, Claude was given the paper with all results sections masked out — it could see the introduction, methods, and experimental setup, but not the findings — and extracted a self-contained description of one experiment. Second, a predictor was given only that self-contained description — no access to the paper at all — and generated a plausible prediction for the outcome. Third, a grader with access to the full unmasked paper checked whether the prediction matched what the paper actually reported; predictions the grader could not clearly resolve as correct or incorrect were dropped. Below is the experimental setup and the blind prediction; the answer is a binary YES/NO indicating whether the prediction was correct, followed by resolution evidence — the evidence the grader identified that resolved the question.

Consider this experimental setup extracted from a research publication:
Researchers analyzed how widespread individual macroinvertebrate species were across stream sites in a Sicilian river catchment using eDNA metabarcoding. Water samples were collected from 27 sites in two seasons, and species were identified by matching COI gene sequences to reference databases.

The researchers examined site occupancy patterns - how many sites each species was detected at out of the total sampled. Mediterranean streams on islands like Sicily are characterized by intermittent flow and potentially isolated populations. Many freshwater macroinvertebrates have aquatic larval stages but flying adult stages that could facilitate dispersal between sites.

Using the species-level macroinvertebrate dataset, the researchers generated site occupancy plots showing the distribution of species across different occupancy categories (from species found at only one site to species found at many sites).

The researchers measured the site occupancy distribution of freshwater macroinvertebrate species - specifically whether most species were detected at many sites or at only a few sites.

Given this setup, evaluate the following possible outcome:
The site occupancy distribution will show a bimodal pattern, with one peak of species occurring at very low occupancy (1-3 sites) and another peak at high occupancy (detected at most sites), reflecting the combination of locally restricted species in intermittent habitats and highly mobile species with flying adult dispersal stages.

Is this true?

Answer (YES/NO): NO